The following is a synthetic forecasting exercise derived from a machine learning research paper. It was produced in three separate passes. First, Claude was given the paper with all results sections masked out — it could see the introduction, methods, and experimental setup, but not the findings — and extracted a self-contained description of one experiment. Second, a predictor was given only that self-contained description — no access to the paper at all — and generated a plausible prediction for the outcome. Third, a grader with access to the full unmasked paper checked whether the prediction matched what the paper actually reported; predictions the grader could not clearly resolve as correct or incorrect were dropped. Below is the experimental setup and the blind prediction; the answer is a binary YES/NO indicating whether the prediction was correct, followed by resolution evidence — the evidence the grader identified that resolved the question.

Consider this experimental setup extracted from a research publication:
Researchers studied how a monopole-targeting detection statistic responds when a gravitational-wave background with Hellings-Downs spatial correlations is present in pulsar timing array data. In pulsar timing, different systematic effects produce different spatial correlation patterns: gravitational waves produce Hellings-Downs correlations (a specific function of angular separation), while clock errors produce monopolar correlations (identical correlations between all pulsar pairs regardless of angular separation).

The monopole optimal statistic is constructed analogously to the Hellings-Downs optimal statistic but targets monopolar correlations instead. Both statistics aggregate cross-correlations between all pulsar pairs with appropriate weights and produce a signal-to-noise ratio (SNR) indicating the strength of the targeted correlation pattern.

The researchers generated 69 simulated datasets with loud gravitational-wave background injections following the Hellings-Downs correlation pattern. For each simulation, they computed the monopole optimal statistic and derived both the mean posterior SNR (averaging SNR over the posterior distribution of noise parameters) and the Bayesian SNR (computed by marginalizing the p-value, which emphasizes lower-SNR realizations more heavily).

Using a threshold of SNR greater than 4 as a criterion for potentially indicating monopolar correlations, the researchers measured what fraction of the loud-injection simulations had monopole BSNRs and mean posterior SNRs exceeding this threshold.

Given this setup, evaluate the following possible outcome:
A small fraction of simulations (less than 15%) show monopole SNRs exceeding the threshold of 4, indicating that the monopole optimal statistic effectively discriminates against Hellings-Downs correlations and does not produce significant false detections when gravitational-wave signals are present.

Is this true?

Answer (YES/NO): YES